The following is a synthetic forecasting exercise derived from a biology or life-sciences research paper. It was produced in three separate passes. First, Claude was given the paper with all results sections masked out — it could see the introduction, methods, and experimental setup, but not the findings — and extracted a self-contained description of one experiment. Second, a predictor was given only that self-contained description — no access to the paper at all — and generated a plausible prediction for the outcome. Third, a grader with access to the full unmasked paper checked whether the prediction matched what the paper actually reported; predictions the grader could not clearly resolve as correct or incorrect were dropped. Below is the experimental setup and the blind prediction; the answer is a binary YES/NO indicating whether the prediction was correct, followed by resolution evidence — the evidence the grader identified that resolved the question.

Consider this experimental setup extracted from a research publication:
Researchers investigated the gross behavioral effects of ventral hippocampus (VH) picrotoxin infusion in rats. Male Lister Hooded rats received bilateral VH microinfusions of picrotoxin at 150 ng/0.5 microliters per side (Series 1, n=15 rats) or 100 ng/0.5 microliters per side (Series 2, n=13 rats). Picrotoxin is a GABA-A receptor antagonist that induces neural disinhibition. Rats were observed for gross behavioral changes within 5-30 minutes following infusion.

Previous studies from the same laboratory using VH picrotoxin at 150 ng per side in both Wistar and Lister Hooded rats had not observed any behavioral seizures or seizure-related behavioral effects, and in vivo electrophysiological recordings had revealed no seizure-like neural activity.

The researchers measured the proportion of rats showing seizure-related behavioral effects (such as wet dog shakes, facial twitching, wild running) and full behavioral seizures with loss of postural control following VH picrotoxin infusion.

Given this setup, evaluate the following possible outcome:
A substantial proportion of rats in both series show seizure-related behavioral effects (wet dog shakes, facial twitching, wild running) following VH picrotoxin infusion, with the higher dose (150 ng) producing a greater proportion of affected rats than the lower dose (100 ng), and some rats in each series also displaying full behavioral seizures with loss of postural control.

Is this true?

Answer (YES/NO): NO